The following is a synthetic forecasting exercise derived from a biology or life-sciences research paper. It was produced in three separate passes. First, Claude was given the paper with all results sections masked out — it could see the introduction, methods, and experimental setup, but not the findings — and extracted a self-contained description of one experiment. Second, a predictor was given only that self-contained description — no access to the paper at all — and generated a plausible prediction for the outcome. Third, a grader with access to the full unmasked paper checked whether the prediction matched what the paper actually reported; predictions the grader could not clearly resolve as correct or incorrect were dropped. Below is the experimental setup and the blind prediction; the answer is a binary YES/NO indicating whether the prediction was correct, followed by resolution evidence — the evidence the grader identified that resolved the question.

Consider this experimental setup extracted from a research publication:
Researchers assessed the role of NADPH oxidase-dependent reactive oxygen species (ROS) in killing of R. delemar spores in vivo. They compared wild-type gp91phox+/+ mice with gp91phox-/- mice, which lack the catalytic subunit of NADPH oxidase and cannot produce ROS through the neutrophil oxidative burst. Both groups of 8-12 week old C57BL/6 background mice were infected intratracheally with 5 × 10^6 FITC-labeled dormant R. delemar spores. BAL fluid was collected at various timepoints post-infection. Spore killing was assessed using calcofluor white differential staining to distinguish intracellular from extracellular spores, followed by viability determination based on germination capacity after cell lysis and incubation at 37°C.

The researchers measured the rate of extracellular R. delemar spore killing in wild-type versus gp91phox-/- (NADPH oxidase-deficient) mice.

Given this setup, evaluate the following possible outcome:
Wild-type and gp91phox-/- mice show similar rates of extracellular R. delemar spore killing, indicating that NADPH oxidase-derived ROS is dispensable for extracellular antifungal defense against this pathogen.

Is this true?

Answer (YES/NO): NO